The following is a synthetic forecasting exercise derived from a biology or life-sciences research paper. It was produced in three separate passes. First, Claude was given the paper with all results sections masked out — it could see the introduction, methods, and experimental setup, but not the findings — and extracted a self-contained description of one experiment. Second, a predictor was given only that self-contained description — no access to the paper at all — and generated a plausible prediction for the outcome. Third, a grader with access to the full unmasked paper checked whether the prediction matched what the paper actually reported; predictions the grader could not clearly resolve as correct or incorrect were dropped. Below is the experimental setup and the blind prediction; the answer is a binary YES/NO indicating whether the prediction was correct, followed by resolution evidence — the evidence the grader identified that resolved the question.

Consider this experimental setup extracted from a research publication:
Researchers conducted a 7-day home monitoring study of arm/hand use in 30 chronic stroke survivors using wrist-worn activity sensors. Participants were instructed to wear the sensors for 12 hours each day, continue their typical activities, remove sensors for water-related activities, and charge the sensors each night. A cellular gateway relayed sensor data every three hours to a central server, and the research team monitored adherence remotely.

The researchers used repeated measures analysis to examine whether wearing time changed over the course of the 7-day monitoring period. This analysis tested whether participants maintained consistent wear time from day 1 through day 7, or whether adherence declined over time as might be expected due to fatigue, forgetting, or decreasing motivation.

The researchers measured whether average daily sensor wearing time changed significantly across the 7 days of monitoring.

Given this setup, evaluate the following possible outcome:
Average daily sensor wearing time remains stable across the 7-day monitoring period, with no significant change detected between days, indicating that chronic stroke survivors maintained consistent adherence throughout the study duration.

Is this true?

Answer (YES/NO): YES